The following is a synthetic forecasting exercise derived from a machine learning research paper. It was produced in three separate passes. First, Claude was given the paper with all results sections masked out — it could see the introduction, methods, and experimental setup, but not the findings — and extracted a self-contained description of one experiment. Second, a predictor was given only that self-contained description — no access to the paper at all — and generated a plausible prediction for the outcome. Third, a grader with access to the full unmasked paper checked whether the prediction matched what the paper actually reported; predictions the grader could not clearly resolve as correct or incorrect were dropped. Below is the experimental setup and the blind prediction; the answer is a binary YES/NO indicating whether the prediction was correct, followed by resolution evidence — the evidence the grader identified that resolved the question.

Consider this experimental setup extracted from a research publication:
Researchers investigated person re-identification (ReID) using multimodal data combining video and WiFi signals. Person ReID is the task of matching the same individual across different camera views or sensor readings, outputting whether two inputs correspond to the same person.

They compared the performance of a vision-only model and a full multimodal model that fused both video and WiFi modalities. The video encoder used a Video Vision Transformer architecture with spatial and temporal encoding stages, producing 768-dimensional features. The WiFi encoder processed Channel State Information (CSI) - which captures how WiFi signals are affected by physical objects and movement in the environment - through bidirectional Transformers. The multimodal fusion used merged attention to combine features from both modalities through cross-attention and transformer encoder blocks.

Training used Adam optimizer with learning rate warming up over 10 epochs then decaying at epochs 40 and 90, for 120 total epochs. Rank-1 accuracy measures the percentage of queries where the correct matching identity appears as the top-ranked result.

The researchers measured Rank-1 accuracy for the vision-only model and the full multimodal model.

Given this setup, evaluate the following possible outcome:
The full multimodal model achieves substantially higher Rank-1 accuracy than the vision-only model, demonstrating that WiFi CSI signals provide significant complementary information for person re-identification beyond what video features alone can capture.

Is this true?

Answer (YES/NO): NO